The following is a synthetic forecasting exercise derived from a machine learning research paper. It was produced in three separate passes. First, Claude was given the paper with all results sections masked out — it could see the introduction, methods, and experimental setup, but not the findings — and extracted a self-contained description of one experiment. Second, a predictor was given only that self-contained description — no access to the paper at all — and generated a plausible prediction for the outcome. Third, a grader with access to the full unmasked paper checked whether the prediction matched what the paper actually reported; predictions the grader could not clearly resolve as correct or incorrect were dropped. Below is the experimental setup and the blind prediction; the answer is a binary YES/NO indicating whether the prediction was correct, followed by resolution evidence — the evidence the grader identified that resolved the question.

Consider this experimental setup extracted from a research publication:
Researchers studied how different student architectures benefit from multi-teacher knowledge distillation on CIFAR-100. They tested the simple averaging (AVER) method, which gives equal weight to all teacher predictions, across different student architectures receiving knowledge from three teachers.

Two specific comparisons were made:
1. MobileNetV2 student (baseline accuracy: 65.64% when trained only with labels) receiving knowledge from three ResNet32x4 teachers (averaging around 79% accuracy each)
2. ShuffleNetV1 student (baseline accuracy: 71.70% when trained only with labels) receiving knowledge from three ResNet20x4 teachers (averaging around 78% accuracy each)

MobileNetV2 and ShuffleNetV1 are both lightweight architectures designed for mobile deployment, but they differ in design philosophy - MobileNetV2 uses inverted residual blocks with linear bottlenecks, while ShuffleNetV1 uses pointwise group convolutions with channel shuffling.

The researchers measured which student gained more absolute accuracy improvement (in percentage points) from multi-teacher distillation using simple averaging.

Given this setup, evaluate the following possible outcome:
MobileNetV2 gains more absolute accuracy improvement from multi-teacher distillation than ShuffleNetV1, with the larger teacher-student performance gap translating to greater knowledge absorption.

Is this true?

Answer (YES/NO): NO